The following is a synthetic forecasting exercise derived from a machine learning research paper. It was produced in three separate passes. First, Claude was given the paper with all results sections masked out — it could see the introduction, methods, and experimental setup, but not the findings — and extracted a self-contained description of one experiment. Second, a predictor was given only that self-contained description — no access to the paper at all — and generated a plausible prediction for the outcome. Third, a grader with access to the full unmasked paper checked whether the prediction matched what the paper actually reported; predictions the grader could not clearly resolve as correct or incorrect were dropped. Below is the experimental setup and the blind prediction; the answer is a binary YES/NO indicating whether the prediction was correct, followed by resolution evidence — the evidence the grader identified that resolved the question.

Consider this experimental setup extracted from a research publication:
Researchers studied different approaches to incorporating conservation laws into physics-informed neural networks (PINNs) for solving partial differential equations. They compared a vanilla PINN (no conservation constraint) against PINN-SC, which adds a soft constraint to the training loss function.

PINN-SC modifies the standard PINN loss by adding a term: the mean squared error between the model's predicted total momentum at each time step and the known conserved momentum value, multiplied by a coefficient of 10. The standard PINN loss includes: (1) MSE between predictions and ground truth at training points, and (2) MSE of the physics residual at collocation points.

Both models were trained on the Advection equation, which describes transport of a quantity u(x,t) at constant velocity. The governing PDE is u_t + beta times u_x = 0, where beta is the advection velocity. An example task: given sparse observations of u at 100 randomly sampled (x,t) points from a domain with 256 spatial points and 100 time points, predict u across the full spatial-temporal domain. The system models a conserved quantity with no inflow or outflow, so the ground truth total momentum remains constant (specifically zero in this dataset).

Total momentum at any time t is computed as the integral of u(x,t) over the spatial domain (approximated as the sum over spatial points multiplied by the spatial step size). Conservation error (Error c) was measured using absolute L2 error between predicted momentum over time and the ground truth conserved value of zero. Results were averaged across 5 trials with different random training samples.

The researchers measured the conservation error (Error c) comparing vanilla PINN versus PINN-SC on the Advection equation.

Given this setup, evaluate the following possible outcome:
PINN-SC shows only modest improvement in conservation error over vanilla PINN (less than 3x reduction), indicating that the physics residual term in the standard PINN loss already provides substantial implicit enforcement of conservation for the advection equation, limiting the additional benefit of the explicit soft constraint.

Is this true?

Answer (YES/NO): NO